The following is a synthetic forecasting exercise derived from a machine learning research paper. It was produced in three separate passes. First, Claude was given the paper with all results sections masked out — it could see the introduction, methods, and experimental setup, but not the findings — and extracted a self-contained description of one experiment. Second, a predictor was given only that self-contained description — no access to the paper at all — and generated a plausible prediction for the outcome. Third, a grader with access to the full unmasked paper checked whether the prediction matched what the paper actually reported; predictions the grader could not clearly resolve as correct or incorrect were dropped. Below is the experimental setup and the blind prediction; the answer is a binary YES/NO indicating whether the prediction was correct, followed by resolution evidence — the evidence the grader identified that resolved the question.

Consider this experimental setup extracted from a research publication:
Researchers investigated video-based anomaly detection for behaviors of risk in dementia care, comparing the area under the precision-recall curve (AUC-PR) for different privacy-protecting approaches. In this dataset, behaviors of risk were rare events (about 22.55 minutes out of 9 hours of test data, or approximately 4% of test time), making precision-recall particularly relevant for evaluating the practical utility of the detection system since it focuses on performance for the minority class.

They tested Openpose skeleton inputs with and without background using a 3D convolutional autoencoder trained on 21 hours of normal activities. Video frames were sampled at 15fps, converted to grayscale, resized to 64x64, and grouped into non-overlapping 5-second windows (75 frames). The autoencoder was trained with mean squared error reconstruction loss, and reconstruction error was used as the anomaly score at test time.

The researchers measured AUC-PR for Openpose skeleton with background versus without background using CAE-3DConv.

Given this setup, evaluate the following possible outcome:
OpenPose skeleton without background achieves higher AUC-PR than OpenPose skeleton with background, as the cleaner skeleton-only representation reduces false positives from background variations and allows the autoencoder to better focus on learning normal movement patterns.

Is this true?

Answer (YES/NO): YES